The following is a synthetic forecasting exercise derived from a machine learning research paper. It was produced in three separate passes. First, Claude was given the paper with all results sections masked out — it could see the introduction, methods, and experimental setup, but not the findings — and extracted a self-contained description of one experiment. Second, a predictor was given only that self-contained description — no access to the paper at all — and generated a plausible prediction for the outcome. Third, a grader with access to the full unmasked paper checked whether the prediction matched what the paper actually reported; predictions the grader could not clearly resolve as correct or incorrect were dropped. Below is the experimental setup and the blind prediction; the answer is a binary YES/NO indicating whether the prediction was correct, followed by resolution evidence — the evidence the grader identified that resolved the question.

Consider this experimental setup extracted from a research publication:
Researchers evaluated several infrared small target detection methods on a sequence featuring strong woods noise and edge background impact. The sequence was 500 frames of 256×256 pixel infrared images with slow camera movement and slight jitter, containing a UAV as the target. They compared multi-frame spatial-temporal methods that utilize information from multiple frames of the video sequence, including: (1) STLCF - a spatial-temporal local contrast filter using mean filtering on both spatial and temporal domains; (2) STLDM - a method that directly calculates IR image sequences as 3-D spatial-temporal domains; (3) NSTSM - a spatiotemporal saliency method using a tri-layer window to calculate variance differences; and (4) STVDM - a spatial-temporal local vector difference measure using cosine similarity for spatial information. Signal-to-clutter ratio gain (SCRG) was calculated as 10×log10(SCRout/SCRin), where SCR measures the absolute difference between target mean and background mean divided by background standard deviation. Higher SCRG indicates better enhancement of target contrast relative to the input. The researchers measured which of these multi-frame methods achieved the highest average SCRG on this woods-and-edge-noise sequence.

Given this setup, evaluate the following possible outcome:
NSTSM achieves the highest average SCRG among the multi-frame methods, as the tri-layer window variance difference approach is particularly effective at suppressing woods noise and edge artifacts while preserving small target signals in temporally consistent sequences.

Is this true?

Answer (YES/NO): NO